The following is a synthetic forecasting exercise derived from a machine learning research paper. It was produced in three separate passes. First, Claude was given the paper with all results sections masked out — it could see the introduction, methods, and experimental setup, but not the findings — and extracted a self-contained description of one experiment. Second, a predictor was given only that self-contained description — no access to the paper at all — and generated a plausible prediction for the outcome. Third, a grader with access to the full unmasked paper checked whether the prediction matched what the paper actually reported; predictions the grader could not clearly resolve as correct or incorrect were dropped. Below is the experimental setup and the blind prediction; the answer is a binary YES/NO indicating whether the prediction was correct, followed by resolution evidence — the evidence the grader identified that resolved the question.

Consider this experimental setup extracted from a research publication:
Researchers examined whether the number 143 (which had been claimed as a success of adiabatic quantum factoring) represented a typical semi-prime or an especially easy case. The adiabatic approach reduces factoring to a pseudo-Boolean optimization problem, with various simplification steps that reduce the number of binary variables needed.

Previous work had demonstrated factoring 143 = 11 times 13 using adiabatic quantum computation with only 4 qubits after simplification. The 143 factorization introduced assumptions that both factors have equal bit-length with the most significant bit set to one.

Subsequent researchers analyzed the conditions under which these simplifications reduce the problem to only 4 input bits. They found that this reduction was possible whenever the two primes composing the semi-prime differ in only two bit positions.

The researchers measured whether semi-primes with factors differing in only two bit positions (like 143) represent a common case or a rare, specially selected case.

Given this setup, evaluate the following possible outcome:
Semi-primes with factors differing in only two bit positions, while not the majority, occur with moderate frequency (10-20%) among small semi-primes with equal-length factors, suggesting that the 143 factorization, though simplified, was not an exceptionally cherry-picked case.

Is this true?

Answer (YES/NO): NO